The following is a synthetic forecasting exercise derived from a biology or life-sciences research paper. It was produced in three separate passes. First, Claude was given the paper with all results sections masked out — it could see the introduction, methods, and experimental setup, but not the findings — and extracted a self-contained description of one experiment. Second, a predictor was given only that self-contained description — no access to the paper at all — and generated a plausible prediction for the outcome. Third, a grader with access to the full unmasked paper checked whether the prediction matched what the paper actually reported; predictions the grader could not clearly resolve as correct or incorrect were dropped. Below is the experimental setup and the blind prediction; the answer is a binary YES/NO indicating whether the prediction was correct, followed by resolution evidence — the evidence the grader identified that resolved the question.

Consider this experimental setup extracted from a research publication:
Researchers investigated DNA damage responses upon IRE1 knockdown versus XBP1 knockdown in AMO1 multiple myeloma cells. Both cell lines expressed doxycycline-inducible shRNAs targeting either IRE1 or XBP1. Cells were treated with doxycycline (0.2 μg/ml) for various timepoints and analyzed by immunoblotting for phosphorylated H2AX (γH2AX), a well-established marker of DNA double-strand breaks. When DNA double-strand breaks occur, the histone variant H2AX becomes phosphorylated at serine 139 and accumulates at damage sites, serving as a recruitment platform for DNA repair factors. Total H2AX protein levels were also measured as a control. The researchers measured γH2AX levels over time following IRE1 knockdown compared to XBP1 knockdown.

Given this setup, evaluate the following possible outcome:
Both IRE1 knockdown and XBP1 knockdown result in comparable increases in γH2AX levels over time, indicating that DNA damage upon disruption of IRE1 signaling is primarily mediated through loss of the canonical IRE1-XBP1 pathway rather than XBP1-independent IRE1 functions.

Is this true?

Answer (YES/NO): NO